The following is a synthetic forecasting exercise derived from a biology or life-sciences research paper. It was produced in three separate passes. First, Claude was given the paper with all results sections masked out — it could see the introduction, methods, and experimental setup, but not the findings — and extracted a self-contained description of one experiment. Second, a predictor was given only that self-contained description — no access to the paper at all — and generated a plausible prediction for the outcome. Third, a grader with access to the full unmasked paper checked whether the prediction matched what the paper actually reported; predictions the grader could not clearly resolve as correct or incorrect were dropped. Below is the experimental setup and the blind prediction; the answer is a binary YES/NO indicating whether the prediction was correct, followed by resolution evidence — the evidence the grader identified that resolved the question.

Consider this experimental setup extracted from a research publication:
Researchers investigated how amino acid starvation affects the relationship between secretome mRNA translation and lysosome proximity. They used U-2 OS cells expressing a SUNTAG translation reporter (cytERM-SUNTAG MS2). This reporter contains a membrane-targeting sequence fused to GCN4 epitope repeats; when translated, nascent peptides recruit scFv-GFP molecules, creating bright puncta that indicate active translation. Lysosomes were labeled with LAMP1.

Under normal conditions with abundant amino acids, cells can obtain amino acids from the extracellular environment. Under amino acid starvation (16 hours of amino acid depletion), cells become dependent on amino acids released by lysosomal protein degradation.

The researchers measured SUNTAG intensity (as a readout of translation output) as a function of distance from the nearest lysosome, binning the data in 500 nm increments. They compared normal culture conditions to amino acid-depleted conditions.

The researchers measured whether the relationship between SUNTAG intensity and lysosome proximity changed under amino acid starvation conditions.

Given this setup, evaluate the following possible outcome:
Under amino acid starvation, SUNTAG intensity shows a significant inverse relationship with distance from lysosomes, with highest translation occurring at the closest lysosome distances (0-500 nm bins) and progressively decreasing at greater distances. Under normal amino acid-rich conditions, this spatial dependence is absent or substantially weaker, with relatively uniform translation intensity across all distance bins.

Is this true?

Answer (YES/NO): NO